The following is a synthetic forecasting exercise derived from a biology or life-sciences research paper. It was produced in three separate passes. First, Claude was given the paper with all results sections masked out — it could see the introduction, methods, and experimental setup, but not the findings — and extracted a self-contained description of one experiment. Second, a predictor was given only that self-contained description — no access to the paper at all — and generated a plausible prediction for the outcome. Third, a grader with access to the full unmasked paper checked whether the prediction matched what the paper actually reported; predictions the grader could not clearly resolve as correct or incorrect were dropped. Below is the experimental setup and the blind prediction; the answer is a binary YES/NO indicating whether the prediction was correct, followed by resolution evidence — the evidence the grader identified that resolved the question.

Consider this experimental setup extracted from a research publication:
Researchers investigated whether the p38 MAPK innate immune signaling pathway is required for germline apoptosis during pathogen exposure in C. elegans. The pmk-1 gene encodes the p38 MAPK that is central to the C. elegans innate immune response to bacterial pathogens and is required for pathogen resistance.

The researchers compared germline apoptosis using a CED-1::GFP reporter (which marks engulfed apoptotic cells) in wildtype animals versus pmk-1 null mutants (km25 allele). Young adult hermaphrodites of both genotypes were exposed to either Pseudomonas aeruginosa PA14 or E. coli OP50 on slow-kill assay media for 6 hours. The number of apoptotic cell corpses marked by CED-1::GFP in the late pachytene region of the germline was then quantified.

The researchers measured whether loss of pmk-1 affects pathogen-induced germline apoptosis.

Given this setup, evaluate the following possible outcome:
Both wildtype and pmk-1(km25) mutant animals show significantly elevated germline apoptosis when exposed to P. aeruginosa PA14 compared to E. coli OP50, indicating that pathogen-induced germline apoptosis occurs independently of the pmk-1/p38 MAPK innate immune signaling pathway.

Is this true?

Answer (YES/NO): YES